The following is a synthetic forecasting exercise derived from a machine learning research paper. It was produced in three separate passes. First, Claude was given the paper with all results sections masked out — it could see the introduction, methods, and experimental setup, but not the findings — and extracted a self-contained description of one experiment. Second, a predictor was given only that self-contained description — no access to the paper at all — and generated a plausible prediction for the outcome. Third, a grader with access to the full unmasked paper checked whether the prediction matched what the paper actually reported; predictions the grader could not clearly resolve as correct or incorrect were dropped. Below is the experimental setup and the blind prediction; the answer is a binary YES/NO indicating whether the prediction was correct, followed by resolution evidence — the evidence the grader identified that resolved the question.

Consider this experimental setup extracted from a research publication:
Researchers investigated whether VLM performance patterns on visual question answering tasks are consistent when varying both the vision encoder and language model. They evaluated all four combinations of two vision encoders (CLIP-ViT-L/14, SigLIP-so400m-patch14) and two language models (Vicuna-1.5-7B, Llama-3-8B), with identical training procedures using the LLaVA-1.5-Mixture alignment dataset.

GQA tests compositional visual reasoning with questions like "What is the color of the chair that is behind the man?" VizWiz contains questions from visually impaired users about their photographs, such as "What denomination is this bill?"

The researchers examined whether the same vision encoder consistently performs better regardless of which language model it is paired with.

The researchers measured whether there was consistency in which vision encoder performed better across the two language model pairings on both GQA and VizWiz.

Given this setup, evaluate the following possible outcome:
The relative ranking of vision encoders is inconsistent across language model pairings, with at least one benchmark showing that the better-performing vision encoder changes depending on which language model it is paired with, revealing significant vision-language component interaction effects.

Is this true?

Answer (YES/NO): NO